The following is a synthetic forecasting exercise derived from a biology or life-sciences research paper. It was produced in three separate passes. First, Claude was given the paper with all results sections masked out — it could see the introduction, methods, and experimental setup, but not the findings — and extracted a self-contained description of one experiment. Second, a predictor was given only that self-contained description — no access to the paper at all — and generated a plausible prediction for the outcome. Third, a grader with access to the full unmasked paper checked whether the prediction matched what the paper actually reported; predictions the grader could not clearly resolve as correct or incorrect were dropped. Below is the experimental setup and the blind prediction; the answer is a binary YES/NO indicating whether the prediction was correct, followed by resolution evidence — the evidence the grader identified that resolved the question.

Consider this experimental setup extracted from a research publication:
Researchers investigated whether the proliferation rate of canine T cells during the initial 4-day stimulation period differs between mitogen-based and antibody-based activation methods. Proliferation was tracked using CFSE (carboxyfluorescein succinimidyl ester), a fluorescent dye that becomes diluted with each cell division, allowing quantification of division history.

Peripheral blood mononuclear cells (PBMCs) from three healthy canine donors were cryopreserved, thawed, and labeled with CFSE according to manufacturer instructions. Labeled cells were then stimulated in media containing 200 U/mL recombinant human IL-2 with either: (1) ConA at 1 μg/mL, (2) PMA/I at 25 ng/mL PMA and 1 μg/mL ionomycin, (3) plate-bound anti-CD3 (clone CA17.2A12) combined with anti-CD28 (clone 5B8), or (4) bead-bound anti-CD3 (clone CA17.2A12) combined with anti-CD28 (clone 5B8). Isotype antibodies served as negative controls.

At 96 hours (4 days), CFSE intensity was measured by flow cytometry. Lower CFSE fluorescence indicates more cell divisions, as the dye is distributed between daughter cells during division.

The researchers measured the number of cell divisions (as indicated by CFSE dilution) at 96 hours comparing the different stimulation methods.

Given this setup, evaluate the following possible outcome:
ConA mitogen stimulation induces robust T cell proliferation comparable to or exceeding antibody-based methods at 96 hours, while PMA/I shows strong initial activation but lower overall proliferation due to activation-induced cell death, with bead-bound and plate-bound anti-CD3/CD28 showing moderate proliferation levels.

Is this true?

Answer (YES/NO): NO